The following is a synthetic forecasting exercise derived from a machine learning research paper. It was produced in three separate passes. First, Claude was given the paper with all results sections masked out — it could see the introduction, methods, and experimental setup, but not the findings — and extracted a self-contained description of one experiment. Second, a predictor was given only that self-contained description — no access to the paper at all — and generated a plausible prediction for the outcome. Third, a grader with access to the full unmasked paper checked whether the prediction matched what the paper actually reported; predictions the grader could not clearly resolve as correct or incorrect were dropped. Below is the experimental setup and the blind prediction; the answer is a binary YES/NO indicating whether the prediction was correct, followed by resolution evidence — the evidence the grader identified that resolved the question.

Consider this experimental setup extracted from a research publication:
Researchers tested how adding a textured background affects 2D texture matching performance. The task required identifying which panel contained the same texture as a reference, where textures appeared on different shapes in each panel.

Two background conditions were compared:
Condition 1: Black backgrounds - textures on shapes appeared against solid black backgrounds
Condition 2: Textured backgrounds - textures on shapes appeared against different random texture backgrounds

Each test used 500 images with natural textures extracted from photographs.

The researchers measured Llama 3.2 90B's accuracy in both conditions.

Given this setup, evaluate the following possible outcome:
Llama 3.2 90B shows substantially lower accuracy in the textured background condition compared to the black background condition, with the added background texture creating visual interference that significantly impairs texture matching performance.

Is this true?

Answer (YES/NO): YES